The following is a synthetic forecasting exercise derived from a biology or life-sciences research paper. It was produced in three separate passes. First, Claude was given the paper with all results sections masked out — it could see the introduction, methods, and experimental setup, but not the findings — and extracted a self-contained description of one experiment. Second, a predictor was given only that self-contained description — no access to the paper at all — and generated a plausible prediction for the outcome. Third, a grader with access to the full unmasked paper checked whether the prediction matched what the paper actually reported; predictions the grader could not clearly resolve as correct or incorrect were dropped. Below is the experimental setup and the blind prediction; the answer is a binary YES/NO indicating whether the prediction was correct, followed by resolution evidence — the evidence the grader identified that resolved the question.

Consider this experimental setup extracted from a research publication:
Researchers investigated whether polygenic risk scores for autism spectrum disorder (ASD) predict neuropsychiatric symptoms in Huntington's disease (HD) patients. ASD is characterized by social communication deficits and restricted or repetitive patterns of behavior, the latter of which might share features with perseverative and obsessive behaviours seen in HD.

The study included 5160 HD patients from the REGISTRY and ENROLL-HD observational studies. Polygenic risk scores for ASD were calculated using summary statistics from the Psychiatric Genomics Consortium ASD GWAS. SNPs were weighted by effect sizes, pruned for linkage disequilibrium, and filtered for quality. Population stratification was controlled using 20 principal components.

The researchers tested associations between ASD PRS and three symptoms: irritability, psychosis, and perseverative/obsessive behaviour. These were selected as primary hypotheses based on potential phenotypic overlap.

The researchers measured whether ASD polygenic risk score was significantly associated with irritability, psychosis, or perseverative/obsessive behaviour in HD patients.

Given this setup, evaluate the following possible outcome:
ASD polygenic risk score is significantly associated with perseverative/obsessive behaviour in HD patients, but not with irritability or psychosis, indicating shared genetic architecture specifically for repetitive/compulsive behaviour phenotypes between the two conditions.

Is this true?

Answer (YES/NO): NO